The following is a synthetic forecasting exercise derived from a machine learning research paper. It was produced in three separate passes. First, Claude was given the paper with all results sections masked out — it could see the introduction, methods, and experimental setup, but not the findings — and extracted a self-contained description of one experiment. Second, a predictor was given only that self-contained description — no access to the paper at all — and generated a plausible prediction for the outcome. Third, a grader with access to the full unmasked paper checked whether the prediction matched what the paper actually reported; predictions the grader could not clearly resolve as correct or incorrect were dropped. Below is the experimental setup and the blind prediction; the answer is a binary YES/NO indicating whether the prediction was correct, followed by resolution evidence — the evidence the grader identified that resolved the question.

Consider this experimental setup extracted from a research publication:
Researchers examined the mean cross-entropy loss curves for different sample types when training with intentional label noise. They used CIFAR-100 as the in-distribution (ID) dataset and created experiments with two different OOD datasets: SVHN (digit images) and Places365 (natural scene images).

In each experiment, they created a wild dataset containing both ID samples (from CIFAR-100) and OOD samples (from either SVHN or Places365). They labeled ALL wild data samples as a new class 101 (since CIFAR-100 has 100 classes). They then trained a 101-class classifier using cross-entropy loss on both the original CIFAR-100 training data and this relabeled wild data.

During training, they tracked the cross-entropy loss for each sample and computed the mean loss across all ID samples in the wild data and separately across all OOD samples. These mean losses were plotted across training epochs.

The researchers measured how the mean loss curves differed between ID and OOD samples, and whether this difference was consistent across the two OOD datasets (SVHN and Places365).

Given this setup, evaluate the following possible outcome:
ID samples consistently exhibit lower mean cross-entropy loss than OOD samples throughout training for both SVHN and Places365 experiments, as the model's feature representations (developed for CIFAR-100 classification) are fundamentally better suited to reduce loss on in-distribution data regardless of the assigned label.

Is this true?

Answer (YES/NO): NO